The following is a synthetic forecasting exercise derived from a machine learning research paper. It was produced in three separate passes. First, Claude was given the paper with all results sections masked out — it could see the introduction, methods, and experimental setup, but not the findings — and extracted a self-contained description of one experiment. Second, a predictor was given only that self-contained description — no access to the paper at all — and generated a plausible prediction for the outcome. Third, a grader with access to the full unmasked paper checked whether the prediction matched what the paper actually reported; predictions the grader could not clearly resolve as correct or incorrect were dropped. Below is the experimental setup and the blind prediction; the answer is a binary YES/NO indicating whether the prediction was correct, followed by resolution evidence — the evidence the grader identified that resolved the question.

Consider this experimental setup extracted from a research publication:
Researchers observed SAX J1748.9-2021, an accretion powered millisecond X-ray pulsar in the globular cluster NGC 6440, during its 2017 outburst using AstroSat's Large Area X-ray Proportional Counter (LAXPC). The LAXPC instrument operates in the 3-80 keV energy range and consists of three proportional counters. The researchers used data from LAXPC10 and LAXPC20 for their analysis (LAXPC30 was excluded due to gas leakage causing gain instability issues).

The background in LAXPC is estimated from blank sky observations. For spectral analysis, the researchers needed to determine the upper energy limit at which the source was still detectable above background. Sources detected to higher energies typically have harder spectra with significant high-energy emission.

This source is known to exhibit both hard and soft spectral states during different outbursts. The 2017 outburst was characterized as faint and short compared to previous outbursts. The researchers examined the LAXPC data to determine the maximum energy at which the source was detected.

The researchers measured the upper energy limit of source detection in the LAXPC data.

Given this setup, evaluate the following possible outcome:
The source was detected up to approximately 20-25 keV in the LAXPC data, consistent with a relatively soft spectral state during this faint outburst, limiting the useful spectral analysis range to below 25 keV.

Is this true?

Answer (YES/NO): NO